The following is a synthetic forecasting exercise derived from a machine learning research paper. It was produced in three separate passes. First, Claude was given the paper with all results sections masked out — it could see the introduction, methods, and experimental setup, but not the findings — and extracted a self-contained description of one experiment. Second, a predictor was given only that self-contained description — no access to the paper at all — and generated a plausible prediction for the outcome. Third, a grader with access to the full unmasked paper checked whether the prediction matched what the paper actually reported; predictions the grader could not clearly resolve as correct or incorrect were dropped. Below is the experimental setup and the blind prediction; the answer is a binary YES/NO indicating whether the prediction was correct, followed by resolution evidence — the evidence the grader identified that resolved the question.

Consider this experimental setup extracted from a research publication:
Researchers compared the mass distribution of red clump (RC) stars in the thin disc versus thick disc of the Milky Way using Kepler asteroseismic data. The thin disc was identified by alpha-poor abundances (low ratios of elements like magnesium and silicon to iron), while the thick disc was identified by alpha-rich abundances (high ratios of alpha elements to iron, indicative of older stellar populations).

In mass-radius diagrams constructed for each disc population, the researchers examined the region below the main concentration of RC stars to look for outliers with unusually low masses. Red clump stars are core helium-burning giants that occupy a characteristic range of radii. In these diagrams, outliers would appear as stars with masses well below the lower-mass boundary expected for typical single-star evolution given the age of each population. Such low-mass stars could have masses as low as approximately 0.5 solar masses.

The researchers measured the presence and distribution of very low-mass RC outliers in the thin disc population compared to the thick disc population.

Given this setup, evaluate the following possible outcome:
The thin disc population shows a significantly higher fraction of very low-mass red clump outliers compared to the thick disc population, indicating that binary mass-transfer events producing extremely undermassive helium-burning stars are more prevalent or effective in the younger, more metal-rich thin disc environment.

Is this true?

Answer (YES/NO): YES